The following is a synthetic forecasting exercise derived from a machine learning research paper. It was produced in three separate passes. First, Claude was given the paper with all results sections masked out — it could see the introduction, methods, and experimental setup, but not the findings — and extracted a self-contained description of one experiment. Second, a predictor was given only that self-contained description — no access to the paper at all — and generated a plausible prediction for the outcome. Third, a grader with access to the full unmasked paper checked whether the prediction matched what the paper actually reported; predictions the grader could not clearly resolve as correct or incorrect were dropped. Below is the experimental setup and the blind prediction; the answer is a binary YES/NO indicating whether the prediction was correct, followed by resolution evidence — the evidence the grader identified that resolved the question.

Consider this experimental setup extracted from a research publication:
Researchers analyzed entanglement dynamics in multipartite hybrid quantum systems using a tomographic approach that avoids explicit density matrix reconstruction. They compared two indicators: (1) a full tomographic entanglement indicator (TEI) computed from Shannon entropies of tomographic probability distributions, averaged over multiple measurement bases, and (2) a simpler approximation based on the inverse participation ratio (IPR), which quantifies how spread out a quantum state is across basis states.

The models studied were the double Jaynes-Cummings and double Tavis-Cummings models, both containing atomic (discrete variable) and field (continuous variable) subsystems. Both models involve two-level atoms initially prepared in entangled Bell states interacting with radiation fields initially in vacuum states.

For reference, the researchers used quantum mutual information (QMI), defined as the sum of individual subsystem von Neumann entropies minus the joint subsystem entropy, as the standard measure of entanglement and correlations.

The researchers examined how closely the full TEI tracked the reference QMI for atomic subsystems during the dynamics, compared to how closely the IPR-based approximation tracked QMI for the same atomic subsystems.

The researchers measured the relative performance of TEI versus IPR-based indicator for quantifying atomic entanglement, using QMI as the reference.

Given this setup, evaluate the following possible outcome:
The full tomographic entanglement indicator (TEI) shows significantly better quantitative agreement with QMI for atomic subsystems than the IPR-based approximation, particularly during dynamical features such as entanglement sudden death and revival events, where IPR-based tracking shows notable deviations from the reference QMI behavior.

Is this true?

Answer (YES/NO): YES